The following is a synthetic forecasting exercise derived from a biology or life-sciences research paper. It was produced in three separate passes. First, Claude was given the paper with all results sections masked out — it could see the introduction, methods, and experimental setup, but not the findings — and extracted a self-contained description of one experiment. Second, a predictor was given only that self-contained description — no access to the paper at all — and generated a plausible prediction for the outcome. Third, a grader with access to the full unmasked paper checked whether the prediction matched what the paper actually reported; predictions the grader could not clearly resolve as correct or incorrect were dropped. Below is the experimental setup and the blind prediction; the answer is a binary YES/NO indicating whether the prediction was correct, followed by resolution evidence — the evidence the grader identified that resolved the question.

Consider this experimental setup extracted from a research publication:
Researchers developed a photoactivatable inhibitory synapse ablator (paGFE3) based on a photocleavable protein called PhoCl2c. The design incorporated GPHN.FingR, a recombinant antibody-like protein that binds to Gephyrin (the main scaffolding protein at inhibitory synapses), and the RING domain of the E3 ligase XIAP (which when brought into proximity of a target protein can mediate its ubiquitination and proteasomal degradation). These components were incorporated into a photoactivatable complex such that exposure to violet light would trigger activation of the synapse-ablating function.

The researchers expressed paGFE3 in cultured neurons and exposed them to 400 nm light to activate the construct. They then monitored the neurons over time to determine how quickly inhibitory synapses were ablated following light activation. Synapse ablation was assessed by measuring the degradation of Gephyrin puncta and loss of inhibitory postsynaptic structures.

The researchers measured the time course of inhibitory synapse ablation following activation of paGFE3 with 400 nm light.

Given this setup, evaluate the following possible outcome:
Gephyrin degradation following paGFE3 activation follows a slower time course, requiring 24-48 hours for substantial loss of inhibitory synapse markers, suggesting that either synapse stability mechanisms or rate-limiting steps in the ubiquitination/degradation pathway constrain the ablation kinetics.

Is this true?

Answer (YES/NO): NO